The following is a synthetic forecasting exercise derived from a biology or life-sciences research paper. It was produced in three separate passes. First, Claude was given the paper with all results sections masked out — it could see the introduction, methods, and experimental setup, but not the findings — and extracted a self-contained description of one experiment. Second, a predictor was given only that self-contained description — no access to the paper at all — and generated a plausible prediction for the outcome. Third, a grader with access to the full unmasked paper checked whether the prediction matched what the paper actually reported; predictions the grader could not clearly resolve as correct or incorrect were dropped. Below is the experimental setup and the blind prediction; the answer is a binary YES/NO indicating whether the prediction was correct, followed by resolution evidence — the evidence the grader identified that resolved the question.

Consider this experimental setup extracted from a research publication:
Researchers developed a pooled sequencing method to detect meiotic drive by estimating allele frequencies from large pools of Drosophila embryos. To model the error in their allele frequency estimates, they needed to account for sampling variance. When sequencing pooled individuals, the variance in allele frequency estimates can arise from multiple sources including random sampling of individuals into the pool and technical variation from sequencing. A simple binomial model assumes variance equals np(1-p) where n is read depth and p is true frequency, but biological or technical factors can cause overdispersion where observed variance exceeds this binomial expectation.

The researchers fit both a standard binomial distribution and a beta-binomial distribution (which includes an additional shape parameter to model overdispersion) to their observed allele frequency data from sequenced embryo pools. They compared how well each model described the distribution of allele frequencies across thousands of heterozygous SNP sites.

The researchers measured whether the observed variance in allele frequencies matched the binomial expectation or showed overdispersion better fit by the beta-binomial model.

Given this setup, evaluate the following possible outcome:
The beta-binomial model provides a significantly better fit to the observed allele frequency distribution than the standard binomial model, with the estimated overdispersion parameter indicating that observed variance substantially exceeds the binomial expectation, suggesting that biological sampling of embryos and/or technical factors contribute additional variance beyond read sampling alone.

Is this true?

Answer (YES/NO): YES